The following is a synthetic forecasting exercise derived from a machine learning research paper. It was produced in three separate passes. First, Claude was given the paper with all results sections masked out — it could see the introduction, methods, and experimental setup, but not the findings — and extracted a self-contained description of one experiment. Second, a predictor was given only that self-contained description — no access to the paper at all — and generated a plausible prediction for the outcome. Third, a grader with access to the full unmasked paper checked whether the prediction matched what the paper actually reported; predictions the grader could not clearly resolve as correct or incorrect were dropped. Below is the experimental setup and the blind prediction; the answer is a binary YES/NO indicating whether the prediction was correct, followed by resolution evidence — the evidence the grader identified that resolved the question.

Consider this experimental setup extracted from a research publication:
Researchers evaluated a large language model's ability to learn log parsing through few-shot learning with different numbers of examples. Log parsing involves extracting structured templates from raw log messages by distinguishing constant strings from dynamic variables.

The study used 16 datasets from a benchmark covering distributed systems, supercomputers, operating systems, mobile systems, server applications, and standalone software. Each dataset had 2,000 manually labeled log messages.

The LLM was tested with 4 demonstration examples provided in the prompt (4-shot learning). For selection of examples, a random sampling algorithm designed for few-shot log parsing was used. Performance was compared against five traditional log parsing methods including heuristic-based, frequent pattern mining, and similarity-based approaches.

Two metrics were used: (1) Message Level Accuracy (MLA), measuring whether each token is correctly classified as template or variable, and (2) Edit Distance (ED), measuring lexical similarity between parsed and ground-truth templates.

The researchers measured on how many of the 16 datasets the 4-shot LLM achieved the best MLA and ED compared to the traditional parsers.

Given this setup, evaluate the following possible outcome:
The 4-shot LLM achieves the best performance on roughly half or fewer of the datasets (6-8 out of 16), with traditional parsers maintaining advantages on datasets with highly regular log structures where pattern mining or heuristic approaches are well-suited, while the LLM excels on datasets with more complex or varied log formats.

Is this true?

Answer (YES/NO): NO